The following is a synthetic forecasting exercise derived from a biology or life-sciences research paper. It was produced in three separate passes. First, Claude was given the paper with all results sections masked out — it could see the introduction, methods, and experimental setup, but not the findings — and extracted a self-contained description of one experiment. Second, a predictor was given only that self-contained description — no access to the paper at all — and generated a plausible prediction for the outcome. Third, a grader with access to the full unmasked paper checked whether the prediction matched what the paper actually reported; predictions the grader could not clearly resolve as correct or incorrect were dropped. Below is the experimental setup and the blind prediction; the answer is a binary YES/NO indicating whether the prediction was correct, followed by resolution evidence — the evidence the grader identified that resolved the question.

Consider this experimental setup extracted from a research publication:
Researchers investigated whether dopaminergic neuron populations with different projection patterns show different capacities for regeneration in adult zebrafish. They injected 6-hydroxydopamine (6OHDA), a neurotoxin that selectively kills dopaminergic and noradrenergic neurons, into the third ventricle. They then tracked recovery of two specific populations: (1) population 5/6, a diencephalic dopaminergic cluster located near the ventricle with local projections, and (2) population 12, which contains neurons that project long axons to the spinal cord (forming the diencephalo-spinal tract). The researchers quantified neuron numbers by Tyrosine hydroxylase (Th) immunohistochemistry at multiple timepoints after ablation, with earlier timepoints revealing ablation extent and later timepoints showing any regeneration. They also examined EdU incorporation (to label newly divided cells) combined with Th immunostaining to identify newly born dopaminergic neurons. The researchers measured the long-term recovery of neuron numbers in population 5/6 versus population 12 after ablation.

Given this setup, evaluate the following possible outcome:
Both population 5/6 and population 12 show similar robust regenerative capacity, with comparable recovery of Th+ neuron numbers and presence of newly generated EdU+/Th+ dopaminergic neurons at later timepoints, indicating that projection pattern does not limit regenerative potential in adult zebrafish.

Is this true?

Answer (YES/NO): NO